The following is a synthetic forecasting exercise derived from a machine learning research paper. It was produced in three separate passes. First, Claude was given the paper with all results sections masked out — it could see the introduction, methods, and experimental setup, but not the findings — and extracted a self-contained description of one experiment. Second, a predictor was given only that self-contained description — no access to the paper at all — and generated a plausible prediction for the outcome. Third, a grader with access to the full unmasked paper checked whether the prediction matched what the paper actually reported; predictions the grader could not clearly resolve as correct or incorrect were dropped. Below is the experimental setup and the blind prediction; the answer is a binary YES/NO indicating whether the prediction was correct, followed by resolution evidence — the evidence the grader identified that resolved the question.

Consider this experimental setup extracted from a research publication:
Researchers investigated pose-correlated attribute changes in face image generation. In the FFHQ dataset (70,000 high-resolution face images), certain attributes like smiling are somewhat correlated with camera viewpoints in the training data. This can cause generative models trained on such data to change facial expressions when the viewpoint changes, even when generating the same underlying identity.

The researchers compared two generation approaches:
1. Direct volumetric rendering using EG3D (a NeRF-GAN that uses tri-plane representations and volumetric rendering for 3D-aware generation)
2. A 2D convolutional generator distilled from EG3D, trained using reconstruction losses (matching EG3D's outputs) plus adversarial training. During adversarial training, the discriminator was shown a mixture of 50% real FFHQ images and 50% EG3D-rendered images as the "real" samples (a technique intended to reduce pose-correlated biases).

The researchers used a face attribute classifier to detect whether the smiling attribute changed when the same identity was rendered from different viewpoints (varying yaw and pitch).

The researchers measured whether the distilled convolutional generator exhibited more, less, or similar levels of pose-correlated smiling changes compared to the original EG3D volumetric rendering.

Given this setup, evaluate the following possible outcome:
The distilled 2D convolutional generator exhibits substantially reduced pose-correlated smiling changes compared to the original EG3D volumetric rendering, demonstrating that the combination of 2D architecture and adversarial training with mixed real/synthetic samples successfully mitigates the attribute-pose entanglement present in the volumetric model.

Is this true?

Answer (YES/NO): NO